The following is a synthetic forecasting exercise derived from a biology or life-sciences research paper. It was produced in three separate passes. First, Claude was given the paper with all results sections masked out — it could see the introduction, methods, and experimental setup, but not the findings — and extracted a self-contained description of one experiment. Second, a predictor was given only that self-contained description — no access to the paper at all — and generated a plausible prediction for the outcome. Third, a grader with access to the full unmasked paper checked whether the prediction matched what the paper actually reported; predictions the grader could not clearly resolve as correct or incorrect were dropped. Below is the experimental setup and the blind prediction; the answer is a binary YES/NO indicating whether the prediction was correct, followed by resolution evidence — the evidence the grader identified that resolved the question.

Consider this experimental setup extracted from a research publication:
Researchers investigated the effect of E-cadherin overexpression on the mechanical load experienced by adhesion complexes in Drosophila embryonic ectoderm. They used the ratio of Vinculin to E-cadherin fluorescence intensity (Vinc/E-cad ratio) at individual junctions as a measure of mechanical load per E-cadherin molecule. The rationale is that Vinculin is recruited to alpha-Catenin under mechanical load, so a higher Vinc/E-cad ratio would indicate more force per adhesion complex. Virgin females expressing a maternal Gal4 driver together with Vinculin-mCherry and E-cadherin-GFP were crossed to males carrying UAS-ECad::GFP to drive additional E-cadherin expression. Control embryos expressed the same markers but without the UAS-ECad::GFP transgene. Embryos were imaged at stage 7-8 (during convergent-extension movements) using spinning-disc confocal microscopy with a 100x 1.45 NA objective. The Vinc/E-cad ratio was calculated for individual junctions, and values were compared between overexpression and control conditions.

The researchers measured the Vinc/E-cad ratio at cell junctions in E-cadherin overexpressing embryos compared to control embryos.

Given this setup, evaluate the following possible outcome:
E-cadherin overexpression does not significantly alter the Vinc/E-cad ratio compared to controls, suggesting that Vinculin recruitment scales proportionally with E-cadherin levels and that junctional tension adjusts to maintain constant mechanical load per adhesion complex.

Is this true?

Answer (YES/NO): NO